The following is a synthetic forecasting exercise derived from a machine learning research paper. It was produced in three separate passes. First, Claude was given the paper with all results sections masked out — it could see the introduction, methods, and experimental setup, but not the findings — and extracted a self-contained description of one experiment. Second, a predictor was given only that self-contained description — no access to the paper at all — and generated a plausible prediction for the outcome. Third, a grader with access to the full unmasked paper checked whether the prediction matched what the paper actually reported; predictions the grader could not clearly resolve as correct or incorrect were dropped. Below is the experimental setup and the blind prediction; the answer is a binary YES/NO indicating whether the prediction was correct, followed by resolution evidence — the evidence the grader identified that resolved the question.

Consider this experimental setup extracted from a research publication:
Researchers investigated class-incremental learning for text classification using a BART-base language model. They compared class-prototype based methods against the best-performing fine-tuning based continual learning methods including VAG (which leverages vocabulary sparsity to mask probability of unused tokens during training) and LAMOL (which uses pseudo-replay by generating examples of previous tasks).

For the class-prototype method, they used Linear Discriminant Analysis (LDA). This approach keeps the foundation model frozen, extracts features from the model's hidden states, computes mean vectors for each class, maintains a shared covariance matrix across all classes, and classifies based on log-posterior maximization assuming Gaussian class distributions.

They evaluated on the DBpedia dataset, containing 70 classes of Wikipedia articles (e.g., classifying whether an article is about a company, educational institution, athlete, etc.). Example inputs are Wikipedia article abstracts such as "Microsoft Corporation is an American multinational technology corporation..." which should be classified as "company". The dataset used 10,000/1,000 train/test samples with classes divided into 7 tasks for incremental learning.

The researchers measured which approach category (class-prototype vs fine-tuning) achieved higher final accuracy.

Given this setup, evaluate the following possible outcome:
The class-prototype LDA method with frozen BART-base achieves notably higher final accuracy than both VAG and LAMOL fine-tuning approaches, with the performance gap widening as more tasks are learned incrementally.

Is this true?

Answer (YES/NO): YES